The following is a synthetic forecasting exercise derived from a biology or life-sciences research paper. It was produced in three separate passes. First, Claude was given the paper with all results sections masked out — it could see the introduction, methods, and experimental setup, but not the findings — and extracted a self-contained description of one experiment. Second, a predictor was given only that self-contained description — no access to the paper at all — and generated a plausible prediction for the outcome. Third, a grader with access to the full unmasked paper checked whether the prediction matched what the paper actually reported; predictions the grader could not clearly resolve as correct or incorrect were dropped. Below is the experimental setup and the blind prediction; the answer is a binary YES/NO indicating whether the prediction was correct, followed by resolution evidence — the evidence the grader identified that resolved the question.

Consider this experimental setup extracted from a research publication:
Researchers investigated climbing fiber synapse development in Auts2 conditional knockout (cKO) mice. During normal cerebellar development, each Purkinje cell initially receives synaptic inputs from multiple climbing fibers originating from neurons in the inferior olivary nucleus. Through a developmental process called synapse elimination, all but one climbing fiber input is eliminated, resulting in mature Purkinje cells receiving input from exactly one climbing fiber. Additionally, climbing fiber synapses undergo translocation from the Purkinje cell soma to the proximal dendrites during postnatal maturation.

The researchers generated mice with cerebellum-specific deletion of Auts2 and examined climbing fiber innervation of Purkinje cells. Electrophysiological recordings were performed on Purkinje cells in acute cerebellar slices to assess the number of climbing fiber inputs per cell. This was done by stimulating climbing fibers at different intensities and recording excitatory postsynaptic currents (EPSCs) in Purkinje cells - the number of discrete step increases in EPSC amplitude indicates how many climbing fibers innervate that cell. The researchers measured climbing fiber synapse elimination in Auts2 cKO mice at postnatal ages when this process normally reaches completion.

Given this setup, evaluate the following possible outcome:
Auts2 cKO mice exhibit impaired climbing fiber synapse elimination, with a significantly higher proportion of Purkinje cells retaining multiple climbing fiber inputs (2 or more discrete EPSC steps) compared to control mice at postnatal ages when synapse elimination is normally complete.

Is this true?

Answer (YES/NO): YES